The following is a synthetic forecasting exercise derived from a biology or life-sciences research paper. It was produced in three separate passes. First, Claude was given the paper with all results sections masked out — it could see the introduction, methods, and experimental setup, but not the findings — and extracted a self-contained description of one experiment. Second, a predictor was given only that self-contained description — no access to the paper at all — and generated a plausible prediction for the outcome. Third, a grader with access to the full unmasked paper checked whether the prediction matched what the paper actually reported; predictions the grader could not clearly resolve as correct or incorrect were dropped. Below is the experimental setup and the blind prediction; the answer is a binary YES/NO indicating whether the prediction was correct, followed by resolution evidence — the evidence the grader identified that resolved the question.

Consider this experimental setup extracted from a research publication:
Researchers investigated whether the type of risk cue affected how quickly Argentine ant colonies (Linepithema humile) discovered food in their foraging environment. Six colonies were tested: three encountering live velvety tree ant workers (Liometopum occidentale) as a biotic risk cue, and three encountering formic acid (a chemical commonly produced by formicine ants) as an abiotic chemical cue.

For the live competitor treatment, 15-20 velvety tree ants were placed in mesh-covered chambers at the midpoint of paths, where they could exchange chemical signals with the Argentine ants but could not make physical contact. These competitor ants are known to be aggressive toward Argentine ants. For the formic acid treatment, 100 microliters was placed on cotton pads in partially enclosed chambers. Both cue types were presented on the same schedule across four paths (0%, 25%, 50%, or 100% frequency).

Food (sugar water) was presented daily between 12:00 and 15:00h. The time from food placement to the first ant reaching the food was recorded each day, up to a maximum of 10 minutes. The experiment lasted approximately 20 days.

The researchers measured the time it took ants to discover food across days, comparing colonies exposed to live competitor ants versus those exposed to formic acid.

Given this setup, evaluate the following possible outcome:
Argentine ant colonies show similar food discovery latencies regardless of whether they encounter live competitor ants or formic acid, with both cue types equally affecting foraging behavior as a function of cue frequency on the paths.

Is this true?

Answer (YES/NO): NO